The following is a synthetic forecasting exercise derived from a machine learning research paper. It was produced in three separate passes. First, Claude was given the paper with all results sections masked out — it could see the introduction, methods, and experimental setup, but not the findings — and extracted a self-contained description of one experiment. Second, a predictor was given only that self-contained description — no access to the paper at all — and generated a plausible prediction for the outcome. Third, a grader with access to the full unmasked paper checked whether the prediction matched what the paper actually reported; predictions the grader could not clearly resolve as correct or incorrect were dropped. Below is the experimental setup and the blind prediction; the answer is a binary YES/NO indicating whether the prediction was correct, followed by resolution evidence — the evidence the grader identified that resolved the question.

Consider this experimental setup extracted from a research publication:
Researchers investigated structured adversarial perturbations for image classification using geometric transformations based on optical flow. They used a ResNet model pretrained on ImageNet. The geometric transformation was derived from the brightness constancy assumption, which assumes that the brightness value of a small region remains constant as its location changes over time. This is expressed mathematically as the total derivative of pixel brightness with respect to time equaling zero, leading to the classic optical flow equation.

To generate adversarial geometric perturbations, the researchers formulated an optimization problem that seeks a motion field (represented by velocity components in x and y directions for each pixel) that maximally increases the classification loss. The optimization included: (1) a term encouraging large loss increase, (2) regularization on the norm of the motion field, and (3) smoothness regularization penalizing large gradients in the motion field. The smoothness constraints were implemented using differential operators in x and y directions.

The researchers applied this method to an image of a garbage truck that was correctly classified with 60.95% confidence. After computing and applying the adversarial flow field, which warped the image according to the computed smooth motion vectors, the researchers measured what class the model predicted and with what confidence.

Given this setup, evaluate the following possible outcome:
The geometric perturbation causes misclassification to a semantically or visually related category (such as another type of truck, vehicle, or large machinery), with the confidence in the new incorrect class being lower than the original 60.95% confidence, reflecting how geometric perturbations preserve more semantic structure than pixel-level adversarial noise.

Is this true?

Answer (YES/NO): YES